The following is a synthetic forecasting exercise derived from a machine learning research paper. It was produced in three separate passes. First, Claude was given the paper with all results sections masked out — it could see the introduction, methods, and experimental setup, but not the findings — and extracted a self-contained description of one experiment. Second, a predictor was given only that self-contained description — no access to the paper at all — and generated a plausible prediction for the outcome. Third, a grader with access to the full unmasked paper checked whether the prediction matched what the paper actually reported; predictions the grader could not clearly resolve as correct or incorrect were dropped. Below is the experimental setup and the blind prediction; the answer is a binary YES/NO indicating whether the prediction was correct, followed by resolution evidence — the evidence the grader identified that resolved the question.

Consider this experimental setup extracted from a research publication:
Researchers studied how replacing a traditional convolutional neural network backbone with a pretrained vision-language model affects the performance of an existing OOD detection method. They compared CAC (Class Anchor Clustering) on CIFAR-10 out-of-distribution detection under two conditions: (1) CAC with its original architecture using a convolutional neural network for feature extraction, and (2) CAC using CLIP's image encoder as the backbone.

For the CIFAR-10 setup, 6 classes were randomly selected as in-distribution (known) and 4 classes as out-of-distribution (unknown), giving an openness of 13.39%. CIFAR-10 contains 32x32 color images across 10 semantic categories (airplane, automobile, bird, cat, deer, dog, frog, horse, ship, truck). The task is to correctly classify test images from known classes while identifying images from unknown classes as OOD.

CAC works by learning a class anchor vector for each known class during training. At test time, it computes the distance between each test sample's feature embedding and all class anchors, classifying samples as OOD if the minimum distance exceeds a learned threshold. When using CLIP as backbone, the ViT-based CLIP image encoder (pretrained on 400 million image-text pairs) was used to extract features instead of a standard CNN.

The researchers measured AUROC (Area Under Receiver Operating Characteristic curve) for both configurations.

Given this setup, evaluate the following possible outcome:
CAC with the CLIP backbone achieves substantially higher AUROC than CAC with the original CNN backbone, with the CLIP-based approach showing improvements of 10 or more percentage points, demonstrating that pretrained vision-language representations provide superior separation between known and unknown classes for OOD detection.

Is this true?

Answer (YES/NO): NO